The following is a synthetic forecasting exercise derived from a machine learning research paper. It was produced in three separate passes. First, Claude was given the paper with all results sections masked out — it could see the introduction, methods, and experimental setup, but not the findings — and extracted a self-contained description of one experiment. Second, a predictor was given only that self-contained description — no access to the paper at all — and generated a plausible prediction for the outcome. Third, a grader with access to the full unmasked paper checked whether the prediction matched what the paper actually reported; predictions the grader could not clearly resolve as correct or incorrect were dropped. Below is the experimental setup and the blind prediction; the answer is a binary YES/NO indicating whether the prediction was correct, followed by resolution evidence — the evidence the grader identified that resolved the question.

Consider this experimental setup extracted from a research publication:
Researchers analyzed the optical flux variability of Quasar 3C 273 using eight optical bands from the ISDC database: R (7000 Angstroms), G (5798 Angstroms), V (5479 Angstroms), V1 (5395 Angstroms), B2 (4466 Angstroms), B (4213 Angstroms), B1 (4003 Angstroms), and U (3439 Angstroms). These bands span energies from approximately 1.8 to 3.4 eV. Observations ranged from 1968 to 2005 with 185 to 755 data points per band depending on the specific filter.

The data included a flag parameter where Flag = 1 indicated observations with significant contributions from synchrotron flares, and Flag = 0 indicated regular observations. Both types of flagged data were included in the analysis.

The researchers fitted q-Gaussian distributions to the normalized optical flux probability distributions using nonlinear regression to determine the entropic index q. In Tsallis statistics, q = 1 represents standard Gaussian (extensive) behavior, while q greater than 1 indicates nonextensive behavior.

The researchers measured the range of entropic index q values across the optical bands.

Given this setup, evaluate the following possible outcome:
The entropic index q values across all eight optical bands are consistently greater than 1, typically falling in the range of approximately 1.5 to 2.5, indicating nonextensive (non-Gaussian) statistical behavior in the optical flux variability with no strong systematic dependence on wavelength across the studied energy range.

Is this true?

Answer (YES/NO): NO